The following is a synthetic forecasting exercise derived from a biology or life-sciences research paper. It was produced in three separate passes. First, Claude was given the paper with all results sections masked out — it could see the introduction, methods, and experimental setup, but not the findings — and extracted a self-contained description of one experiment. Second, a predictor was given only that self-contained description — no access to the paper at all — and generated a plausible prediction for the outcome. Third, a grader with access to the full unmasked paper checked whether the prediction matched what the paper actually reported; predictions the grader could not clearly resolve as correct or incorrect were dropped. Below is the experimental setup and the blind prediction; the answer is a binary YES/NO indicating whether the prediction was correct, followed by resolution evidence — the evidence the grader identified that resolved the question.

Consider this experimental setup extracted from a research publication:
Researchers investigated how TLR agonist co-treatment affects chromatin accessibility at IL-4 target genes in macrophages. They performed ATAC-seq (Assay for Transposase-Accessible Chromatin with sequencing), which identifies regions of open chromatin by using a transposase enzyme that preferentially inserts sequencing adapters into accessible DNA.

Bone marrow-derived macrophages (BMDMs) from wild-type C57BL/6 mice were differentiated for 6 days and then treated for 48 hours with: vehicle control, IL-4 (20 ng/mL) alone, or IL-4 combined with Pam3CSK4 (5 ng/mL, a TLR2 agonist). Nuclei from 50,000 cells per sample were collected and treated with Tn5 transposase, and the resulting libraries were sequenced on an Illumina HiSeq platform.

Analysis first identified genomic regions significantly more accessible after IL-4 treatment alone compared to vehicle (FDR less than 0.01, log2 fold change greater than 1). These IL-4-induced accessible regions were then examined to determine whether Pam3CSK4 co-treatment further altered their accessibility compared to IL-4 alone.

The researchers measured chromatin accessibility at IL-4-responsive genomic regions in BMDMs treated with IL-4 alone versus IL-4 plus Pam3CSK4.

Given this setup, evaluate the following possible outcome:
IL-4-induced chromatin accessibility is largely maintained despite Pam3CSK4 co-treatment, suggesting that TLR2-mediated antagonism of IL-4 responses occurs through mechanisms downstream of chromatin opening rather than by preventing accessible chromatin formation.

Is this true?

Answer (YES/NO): NO